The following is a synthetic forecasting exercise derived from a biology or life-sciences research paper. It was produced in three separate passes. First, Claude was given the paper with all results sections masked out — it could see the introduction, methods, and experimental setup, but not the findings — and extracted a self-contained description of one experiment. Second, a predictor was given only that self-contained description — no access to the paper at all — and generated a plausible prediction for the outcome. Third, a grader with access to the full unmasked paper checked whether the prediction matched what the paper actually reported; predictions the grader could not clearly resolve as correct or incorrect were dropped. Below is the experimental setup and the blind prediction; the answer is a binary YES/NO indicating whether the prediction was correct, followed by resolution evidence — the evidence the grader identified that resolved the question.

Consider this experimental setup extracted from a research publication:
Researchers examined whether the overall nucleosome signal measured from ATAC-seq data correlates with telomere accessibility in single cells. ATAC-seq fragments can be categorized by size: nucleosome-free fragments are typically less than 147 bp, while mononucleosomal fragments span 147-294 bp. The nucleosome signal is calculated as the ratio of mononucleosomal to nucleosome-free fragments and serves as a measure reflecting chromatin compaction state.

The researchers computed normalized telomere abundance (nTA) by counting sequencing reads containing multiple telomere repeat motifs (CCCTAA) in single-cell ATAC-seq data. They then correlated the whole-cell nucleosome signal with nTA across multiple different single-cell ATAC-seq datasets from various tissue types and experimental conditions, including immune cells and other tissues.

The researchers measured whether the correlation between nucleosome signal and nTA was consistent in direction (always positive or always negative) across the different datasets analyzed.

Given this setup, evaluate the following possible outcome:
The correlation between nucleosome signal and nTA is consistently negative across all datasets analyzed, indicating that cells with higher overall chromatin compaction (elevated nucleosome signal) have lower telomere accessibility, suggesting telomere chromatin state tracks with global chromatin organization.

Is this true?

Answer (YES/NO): NO